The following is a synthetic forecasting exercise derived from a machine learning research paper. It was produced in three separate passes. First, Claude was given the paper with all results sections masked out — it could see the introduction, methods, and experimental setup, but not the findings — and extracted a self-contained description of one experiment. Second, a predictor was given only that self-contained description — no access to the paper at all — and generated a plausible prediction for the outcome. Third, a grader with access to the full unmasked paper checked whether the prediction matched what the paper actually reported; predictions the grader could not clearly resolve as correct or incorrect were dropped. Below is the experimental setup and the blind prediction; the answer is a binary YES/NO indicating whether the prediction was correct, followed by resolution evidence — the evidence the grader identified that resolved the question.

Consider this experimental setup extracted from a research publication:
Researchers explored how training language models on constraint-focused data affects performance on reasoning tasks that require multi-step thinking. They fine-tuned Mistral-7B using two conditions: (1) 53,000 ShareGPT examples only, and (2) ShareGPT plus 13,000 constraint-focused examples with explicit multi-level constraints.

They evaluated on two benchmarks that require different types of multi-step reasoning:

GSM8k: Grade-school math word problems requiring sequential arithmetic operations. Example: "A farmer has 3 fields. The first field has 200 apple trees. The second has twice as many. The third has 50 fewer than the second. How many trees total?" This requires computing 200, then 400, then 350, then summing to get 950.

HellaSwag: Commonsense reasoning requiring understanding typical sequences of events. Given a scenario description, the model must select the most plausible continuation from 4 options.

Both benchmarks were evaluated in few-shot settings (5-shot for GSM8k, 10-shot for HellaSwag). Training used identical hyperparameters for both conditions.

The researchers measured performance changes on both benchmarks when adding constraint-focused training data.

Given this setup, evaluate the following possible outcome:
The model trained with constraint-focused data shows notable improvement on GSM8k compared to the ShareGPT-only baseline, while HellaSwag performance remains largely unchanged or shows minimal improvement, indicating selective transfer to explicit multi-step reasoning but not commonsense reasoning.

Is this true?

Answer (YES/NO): NO